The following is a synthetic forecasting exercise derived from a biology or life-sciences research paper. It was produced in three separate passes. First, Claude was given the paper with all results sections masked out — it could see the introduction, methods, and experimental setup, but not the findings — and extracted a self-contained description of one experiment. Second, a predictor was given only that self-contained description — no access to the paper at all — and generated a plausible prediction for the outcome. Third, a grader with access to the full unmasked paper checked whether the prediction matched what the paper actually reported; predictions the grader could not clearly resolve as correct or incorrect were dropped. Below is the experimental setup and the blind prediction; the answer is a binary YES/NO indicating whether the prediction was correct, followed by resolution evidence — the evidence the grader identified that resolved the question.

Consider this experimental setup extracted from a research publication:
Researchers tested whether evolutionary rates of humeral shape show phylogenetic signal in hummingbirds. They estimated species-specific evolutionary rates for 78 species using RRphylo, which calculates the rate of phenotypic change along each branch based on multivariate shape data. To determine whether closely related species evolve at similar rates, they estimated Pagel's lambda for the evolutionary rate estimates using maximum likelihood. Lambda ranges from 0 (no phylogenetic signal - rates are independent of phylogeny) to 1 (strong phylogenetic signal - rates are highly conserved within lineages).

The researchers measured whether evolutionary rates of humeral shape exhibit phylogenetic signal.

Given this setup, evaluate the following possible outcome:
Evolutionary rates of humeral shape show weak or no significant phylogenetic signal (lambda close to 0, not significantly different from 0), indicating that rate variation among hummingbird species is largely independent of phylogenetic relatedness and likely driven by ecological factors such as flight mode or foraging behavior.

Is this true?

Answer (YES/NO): YES